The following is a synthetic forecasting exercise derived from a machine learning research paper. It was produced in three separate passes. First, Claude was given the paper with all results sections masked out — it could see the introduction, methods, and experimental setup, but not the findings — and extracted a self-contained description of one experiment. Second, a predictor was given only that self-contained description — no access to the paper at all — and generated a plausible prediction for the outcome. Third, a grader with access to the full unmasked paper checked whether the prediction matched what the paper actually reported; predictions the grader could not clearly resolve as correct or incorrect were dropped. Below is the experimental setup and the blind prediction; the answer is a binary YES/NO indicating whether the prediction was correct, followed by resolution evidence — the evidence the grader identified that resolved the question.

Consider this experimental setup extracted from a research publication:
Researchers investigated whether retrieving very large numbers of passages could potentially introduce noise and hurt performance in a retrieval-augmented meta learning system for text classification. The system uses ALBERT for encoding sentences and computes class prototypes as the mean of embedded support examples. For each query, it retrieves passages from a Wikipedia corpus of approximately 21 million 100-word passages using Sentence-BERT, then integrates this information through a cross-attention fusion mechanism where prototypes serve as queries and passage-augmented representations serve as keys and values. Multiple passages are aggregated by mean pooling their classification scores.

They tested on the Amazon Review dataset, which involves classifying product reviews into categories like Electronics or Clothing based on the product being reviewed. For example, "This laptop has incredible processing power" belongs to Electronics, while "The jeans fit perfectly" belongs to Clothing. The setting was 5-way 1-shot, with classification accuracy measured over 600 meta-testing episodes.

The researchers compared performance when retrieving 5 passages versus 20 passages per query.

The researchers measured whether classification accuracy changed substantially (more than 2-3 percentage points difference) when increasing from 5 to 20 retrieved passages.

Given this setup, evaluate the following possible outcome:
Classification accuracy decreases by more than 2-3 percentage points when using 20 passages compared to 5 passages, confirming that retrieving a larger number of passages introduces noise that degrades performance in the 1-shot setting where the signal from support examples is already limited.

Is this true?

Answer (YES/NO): NO